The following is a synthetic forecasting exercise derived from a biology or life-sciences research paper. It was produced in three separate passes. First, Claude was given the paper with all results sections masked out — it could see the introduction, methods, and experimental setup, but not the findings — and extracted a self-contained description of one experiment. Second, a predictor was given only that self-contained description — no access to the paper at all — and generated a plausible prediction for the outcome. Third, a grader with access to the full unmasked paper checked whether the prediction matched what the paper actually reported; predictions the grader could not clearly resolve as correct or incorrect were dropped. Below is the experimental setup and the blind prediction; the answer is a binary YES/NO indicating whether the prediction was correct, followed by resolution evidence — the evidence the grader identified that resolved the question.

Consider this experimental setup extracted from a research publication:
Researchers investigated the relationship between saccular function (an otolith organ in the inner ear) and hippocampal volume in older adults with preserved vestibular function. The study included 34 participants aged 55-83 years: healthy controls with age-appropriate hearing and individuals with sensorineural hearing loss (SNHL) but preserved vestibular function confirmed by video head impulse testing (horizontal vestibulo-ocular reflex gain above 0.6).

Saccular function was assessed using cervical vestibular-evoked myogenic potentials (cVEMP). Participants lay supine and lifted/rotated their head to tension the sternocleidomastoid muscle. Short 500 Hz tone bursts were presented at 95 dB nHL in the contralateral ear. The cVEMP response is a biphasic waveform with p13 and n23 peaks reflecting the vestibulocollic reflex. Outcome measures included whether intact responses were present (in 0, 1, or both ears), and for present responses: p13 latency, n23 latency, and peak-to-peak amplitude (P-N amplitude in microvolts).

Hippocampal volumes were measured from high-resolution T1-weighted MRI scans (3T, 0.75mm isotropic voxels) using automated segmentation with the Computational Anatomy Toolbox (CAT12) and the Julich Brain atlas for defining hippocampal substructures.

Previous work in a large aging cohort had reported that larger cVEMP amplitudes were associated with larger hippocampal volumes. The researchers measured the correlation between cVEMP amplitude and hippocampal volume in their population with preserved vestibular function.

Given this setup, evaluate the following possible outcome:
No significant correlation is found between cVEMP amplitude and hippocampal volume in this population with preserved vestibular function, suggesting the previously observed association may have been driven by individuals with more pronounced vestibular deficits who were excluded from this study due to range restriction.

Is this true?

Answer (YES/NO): YES